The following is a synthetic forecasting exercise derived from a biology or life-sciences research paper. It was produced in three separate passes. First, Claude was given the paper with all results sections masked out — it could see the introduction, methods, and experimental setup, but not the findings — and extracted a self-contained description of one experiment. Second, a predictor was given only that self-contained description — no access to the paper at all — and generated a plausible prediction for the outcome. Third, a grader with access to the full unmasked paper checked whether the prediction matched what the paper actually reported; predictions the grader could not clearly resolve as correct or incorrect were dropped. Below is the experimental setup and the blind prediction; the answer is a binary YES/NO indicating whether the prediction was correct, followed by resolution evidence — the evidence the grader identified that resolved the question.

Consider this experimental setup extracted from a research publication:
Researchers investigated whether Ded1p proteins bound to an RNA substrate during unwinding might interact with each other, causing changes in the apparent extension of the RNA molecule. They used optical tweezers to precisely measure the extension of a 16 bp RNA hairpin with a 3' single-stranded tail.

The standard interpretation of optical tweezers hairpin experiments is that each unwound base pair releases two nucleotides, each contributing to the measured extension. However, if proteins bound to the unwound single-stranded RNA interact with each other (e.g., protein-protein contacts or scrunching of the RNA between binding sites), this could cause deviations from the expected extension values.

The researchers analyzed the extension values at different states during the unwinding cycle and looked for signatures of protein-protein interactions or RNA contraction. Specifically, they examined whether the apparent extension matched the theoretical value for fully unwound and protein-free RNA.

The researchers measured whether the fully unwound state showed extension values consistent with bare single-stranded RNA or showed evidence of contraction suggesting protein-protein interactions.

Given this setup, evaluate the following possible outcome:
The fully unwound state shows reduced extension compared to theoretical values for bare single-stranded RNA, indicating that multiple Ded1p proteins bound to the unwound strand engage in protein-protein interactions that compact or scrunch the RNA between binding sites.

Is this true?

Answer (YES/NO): YES